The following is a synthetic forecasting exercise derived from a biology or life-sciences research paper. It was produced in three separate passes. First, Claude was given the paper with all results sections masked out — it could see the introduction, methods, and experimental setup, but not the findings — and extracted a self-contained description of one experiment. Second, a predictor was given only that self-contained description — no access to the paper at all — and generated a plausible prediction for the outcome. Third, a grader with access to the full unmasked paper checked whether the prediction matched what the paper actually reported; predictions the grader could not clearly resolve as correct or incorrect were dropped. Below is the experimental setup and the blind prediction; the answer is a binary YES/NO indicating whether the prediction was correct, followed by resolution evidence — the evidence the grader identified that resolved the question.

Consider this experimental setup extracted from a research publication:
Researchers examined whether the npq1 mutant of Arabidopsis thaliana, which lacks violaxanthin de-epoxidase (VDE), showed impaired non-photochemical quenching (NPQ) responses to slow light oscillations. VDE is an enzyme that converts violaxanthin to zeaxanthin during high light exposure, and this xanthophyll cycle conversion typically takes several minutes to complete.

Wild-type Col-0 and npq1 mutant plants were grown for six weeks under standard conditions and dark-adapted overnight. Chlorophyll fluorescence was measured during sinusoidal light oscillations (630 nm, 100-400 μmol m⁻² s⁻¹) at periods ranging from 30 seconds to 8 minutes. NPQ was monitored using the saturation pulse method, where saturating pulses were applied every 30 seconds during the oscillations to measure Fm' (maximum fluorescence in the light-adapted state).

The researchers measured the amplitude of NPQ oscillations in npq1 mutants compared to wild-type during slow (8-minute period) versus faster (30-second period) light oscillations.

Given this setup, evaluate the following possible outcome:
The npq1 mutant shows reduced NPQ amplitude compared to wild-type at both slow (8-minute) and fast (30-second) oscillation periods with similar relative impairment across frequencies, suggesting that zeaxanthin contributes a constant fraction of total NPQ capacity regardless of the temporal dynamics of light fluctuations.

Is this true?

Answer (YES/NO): NO